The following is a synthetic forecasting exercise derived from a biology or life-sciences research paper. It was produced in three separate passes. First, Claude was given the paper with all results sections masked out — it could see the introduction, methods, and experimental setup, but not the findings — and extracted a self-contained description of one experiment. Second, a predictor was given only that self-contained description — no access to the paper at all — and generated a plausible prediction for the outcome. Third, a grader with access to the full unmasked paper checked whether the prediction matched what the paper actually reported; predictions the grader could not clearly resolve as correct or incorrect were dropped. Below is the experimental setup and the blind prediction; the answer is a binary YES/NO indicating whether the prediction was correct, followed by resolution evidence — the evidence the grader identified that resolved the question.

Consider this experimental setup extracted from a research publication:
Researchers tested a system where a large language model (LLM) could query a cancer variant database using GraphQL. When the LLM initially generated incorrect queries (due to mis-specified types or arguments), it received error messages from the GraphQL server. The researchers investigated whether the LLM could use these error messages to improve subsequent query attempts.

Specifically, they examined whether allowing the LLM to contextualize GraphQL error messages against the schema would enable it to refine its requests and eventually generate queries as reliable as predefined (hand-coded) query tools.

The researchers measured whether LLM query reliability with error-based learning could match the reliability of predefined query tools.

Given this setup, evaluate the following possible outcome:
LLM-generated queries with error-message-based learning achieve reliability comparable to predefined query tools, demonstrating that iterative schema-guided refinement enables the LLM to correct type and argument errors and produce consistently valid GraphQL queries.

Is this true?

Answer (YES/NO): NO